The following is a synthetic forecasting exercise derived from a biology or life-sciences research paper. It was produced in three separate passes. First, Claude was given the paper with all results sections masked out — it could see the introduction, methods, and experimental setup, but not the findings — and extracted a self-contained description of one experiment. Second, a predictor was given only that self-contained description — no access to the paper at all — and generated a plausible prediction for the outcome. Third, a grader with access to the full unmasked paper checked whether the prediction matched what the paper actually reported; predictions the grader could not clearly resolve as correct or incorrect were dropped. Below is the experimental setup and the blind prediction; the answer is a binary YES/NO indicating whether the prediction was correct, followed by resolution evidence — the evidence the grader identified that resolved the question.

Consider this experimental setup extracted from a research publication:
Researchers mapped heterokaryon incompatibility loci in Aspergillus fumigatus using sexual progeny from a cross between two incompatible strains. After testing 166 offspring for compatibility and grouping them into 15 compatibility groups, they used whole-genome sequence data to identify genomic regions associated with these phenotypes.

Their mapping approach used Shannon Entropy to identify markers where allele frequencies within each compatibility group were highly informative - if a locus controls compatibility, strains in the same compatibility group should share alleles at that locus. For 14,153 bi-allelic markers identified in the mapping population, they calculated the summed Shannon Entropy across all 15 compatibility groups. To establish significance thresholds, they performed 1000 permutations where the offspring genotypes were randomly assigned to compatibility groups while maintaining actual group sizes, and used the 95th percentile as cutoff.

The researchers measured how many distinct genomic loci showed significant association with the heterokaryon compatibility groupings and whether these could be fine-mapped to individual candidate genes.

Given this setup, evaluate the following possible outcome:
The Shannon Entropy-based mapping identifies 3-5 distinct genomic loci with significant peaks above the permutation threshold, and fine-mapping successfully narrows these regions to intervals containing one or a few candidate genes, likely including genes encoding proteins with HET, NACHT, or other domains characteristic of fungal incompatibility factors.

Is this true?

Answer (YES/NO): YES